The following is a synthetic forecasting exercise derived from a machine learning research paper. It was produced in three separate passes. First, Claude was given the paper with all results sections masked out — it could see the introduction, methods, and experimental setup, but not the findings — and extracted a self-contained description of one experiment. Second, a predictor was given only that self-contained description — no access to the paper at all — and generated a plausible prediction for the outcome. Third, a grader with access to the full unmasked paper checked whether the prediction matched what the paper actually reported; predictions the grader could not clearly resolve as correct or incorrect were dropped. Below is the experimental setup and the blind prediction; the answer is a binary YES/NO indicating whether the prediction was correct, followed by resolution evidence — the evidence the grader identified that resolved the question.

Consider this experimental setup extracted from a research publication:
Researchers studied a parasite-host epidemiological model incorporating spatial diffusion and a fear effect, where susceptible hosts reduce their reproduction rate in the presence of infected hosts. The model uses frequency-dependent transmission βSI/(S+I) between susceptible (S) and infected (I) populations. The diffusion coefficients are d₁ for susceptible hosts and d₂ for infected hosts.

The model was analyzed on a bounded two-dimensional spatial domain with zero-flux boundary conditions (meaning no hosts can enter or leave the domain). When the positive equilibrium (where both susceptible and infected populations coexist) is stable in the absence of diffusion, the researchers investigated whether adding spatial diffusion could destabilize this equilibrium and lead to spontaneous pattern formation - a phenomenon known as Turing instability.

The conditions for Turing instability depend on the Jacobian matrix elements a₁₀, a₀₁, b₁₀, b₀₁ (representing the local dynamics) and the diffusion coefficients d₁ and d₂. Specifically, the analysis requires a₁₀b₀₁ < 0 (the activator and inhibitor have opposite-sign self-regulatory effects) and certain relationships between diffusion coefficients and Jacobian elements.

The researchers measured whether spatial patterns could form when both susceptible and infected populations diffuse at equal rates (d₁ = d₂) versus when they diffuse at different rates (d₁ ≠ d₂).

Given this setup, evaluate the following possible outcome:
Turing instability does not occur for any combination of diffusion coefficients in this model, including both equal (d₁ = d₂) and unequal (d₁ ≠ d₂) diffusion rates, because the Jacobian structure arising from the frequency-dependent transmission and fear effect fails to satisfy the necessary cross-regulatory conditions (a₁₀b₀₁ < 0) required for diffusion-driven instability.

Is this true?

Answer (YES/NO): NO